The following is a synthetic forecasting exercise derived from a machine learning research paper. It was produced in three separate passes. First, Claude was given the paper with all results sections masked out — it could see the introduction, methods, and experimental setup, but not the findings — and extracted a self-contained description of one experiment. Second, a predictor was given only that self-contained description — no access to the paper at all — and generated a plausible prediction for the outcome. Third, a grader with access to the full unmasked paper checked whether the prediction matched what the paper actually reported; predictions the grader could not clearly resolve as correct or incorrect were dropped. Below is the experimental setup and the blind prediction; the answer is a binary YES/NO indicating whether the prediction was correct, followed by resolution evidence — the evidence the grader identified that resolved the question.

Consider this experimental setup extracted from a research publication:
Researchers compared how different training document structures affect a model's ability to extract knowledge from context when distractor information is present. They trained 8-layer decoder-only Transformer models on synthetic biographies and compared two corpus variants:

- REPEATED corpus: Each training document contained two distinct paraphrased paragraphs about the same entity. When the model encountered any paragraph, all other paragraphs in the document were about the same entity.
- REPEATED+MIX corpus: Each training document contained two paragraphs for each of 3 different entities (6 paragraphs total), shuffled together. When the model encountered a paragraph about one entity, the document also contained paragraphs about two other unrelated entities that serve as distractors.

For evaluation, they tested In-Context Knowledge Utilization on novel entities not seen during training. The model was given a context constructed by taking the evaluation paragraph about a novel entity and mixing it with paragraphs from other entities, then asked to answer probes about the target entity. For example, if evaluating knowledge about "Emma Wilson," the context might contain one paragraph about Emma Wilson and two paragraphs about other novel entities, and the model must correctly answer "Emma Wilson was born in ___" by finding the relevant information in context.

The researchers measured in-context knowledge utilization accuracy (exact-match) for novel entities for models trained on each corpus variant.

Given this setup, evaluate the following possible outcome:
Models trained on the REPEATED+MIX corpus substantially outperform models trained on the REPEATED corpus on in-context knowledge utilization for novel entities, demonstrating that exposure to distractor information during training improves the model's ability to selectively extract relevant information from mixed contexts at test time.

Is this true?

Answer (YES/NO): YES